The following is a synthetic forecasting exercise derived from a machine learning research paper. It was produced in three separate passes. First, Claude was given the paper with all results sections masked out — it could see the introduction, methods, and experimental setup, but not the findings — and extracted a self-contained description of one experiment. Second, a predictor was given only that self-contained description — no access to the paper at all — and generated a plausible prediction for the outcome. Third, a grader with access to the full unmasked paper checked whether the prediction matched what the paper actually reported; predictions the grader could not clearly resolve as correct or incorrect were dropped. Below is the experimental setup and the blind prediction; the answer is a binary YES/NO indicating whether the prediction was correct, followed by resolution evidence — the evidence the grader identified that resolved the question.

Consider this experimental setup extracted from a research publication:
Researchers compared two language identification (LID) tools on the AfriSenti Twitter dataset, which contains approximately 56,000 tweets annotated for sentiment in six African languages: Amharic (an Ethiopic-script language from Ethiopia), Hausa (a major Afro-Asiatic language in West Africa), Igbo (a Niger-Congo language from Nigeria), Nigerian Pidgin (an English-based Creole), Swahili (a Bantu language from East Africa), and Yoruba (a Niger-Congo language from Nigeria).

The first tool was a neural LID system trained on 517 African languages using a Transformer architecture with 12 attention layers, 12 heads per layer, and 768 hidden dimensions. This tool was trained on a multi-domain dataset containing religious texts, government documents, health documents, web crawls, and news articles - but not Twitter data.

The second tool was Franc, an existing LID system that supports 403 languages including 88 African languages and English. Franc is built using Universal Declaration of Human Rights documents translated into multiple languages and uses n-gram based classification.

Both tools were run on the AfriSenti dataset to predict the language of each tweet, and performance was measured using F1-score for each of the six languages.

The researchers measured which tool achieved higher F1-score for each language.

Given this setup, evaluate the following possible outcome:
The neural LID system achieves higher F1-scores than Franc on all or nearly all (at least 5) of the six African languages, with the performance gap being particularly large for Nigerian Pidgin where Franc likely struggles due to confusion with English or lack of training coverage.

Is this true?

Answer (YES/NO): NO